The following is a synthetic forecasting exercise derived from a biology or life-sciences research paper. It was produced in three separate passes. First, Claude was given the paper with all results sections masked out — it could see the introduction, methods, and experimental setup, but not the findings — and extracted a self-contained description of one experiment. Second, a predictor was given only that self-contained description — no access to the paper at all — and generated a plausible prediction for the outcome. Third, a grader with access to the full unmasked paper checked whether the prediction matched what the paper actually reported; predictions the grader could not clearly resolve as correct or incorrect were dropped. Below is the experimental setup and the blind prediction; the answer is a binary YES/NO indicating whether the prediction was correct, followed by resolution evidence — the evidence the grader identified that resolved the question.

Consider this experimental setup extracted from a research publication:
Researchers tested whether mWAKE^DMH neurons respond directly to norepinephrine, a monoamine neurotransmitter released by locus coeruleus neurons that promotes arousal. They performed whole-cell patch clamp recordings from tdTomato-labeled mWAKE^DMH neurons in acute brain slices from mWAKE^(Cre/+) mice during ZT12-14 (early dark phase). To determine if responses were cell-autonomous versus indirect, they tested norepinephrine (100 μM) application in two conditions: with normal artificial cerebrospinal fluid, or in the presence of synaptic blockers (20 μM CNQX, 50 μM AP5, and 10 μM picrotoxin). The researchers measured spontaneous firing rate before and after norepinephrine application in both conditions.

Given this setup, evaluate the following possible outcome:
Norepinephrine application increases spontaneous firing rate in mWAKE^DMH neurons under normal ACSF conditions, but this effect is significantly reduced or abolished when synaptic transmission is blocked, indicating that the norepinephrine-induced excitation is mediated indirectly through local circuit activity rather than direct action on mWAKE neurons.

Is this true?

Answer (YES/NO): YES